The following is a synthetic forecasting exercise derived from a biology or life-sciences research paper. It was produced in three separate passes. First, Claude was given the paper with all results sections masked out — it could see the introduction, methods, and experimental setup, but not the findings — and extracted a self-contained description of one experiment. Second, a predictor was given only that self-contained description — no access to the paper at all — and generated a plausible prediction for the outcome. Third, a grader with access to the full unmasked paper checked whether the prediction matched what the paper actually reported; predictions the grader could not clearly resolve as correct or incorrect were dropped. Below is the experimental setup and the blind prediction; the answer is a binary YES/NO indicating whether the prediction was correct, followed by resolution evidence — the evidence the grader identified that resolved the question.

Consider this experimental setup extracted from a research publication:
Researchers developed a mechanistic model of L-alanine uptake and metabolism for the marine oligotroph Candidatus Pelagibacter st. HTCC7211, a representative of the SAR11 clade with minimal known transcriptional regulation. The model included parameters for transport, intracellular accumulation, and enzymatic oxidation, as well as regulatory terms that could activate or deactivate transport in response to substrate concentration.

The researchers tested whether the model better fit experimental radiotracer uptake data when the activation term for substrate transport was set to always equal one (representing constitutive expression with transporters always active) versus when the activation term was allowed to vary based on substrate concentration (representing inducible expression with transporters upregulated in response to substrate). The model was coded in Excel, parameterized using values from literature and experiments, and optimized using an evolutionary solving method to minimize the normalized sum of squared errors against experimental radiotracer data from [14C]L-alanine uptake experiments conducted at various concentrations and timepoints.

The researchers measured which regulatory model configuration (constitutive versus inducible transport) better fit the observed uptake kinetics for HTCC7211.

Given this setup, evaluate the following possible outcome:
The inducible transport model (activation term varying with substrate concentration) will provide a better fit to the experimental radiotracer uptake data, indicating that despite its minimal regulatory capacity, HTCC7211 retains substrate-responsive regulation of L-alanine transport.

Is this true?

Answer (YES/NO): YES